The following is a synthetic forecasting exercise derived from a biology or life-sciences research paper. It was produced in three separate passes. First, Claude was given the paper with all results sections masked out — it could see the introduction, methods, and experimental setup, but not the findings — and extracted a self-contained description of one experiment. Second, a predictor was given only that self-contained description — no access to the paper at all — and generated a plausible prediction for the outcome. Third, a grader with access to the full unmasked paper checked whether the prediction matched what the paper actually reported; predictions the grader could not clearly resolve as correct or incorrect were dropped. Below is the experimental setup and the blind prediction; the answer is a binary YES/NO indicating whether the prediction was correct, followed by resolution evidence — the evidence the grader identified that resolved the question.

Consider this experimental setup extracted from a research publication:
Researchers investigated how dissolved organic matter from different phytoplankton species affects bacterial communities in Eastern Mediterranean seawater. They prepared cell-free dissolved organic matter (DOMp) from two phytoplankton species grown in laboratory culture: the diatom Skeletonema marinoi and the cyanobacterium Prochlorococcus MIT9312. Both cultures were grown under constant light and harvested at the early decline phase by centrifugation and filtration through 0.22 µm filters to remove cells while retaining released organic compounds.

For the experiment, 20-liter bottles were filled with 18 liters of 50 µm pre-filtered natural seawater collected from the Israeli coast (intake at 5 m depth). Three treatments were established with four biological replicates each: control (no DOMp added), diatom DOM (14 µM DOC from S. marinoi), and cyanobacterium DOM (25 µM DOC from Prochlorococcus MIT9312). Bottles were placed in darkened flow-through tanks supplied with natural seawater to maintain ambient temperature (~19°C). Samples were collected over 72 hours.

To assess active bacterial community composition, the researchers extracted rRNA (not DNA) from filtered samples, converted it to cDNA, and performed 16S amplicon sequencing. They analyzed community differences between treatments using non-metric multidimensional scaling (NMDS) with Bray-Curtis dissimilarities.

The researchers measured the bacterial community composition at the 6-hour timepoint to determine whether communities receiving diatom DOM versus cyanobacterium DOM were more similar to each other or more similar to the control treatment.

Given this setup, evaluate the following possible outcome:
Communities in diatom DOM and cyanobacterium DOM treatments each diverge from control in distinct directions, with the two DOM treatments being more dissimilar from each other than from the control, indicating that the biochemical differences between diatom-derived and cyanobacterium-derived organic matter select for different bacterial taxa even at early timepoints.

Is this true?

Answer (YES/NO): YES